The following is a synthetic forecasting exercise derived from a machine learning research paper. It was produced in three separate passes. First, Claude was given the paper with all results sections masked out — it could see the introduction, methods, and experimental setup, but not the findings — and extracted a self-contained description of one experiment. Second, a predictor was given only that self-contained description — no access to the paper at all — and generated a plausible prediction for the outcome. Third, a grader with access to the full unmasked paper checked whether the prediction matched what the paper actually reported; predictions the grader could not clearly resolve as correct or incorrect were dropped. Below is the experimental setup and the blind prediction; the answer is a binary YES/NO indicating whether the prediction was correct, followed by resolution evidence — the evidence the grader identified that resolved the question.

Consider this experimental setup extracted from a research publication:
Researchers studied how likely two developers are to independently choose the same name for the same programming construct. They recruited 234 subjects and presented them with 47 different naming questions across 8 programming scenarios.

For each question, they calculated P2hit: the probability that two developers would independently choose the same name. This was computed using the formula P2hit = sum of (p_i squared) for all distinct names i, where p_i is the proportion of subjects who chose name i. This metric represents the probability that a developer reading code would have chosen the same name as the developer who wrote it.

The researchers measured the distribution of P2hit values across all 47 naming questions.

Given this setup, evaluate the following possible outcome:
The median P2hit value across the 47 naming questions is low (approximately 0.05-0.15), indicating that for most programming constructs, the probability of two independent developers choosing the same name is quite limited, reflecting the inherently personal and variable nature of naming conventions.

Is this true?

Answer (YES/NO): YES